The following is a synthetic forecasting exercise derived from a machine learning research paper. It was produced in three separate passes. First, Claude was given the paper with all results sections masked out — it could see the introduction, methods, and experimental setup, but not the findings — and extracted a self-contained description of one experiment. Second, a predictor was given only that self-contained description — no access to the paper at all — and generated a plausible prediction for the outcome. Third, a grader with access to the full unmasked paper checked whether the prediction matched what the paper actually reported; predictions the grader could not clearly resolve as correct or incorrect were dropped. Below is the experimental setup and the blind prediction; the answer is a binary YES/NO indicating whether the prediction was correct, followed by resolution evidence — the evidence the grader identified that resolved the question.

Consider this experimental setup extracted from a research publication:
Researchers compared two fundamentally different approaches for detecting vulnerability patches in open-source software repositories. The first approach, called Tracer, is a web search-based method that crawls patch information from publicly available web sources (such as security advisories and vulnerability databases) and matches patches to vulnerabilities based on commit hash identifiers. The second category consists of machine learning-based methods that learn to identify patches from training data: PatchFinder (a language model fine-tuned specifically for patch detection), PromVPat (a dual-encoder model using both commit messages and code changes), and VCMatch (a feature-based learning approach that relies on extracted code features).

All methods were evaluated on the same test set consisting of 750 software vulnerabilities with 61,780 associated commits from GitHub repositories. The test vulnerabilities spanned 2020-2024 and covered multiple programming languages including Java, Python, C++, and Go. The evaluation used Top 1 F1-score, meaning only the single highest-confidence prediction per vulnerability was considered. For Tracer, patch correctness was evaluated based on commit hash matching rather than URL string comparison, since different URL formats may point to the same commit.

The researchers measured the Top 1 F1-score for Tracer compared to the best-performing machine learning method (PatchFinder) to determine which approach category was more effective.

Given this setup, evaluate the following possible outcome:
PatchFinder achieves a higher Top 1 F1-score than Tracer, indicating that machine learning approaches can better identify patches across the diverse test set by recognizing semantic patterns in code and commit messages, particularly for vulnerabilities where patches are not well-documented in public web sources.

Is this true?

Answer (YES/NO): NO